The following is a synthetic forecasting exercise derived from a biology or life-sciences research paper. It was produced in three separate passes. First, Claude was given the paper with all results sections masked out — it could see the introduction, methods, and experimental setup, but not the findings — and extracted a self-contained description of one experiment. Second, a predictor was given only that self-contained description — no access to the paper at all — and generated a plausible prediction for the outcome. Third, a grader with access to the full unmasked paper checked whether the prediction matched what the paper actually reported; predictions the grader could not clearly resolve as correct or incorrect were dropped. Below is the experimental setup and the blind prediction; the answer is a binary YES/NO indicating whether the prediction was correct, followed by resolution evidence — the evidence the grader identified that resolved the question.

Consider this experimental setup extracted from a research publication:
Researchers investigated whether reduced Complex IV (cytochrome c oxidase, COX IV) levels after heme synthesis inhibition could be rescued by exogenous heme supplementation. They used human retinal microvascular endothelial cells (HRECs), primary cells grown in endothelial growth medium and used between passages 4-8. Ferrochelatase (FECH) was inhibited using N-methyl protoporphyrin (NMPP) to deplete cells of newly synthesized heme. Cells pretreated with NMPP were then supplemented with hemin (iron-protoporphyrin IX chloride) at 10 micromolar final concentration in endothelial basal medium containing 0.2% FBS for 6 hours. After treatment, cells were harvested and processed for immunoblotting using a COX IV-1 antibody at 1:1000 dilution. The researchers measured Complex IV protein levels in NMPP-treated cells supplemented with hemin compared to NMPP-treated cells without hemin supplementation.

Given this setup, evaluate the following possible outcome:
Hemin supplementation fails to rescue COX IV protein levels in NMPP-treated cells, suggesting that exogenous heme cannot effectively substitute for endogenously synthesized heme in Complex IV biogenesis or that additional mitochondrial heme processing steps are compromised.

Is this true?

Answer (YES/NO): NO